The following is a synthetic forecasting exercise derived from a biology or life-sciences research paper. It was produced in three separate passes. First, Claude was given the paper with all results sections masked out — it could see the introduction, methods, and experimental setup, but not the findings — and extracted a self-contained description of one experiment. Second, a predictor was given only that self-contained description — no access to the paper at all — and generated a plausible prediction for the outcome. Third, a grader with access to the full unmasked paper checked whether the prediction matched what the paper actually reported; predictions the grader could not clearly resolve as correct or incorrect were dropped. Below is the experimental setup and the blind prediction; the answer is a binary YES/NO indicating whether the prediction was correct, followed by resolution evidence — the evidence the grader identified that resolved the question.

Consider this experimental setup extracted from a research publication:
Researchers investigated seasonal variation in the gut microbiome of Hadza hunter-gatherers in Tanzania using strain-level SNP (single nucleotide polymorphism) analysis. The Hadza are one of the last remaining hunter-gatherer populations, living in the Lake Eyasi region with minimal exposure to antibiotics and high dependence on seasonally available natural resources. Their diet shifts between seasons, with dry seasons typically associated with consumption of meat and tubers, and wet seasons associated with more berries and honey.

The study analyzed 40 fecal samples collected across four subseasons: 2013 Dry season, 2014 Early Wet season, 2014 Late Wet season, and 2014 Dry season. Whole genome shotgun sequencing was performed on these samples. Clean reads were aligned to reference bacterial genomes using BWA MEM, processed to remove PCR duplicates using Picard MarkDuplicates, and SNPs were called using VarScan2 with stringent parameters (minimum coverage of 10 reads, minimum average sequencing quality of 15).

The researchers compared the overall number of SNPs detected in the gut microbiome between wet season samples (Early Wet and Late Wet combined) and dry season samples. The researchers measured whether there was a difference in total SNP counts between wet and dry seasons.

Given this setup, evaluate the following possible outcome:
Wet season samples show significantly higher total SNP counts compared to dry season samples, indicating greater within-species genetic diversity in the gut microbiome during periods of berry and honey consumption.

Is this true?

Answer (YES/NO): YES